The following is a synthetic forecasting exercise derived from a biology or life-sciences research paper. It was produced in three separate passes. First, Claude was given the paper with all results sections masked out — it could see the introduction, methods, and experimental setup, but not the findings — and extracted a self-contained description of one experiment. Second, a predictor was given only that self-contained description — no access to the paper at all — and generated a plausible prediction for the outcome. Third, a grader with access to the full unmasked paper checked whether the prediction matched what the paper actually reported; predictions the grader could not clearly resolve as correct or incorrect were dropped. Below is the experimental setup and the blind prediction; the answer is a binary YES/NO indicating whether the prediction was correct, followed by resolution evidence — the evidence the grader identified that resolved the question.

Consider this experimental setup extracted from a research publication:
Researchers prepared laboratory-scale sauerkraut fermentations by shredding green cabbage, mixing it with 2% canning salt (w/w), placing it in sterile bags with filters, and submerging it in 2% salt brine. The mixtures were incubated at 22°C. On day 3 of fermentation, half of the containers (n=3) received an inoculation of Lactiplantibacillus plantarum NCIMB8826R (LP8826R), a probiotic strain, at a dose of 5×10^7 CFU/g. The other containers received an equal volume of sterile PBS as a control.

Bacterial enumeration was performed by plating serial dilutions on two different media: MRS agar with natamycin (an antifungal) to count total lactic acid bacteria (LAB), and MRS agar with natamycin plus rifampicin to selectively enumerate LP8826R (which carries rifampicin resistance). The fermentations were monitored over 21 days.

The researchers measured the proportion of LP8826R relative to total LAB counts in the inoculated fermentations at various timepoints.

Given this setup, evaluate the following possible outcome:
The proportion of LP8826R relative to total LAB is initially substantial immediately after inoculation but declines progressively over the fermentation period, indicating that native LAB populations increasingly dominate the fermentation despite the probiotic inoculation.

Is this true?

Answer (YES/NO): NO